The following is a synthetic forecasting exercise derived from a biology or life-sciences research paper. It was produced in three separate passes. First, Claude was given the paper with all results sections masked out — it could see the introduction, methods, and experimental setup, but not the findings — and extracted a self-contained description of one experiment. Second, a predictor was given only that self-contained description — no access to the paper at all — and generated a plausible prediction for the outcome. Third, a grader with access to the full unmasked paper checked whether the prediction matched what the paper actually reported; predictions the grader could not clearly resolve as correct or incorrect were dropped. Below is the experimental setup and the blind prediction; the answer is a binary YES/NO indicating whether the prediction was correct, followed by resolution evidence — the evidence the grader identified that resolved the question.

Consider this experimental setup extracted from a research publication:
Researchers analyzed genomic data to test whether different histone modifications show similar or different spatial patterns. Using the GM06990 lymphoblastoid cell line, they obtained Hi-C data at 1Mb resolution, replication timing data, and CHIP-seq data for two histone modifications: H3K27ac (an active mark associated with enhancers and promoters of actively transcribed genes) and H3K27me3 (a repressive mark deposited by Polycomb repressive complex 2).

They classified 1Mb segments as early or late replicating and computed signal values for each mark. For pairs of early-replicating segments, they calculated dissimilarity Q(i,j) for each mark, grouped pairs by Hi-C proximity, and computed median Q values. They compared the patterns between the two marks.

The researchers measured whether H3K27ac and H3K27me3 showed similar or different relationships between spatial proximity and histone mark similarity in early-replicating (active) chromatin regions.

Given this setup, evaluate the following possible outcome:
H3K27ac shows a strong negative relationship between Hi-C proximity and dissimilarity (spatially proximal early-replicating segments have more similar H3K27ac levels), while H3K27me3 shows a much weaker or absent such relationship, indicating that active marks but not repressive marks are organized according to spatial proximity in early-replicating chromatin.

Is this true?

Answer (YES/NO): NO